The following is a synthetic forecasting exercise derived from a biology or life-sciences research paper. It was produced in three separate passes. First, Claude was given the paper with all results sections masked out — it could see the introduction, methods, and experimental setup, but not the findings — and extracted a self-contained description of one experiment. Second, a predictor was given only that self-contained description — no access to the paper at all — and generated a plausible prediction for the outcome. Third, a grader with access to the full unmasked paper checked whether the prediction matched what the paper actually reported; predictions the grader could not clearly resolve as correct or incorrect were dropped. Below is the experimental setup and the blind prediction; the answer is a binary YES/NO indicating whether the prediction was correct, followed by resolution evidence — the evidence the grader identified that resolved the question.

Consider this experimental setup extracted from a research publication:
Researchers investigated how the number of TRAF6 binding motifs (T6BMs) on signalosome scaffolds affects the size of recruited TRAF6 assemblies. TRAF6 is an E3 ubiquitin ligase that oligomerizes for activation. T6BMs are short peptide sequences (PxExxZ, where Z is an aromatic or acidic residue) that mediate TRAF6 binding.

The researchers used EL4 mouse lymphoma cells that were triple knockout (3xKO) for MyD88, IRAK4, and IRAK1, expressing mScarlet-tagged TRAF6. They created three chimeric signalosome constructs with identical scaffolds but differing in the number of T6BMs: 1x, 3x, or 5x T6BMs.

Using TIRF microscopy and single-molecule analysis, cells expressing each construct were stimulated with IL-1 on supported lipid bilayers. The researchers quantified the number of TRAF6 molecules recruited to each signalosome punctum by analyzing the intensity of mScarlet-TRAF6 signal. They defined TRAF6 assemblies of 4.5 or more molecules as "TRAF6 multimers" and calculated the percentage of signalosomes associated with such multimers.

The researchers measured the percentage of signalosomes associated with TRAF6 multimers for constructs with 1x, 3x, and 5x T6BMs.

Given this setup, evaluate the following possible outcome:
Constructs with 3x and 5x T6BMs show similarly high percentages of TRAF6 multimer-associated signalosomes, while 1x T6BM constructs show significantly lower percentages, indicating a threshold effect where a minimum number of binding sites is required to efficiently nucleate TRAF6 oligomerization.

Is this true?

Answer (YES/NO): NO